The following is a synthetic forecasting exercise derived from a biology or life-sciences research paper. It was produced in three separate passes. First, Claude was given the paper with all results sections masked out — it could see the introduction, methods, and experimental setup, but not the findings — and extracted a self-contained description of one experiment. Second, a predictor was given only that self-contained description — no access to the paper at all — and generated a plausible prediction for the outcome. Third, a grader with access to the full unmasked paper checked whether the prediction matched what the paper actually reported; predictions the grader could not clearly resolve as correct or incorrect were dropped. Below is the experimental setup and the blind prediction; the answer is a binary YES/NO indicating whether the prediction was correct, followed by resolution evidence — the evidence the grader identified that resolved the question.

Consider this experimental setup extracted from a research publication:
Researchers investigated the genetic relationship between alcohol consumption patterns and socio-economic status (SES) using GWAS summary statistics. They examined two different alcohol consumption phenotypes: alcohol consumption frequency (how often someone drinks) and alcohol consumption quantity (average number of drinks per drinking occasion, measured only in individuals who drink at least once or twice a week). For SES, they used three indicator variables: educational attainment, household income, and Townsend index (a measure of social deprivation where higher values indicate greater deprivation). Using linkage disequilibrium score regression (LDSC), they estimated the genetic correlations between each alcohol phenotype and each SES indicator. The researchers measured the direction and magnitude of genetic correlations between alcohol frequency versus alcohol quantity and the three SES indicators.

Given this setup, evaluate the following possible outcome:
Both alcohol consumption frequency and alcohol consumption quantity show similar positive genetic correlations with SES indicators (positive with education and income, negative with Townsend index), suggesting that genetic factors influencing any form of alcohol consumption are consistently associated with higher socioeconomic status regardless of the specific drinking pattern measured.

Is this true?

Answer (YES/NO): NO